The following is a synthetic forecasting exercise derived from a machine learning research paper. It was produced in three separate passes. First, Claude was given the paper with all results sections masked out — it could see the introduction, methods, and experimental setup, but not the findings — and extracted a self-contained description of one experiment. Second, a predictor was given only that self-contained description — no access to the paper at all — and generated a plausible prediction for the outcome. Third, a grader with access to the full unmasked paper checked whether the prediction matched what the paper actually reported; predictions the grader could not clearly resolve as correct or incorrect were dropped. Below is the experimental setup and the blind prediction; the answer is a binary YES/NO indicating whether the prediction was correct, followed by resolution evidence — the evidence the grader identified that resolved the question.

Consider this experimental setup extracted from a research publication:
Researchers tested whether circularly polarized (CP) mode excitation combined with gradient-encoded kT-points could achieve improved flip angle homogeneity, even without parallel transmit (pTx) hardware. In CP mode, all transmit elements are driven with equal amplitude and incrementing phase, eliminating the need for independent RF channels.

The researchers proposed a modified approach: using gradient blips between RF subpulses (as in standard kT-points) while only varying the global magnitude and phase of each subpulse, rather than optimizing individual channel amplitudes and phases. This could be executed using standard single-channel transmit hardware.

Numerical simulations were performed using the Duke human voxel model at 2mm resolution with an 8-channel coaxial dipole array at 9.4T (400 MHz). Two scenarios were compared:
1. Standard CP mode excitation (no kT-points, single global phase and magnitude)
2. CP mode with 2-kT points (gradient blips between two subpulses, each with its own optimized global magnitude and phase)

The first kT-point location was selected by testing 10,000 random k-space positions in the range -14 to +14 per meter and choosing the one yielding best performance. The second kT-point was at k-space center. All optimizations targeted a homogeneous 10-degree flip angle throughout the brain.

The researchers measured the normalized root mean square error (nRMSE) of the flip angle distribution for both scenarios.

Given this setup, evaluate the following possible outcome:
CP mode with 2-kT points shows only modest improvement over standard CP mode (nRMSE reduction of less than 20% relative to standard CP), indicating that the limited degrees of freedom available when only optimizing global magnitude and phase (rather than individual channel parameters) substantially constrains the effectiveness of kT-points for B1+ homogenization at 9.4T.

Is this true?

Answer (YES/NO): YES